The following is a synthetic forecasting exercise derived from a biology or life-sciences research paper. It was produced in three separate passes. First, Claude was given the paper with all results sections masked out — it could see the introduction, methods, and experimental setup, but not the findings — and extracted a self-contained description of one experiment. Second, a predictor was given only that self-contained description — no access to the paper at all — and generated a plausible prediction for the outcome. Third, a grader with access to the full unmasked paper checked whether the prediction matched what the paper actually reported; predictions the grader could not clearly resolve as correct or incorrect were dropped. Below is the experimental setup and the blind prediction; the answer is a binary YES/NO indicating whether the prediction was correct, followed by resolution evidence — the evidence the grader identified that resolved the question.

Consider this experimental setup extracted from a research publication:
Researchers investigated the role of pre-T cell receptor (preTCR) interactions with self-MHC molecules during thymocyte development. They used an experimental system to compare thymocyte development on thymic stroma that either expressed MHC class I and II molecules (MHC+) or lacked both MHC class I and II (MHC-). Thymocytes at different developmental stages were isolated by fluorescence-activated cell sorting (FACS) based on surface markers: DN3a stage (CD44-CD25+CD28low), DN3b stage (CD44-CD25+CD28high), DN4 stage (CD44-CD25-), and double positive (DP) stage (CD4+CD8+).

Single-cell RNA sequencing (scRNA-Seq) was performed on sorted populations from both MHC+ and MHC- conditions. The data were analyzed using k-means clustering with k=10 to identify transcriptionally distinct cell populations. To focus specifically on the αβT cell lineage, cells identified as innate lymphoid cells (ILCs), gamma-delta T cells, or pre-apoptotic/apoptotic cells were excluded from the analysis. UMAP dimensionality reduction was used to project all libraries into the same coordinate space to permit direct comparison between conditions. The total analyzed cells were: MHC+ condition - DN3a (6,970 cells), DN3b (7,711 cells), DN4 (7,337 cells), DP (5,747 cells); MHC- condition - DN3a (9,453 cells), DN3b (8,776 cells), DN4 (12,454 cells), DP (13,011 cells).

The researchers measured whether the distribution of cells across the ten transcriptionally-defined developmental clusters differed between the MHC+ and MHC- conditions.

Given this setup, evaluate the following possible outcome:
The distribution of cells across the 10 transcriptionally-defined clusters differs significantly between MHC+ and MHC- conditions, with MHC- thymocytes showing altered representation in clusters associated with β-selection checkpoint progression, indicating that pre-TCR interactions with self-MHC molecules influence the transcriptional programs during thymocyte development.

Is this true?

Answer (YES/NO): YES